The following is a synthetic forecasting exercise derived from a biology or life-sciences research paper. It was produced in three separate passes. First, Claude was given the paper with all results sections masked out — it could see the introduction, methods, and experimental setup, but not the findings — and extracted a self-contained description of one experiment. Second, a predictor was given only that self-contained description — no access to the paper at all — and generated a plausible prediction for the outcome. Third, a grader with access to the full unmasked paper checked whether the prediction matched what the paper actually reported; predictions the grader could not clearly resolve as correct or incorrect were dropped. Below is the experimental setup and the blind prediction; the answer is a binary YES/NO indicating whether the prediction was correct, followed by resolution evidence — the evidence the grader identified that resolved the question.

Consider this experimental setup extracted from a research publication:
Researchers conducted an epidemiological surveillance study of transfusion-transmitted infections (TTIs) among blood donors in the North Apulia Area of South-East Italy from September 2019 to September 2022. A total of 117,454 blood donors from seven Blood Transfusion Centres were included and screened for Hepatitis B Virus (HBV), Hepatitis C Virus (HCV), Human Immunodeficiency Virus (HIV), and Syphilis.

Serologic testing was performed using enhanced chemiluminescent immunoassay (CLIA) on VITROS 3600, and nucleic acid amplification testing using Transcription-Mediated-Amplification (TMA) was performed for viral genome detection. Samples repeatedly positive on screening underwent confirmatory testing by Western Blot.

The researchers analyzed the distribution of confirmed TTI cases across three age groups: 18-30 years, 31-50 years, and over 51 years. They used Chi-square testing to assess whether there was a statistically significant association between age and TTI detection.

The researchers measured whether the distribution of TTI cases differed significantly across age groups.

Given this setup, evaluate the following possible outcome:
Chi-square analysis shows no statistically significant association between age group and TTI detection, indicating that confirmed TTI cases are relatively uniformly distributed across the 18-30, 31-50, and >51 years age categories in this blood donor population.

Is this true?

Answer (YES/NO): NO